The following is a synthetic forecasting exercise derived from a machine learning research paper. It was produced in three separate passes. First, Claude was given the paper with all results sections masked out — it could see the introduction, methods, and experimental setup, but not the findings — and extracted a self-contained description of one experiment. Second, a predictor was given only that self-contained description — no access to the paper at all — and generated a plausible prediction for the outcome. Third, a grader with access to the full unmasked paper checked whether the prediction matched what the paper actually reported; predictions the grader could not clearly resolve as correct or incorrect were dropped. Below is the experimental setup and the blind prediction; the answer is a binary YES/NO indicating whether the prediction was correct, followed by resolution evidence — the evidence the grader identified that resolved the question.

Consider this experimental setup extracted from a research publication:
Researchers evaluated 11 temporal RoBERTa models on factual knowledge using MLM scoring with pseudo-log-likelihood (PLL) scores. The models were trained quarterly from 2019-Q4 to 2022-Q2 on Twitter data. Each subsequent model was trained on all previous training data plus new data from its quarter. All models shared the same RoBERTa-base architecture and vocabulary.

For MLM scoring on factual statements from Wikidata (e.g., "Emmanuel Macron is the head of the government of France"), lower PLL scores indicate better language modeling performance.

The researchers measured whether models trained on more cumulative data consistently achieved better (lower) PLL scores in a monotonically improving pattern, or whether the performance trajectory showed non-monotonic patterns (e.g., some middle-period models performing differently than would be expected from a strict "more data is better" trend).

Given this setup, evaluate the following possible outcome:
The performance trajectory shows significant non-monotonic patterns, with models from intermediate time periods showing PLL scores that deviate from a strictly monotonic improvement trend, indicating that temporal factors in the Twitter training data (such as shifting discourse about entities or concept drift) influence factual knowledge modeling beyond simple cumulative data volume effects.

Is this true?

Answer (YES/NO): YES